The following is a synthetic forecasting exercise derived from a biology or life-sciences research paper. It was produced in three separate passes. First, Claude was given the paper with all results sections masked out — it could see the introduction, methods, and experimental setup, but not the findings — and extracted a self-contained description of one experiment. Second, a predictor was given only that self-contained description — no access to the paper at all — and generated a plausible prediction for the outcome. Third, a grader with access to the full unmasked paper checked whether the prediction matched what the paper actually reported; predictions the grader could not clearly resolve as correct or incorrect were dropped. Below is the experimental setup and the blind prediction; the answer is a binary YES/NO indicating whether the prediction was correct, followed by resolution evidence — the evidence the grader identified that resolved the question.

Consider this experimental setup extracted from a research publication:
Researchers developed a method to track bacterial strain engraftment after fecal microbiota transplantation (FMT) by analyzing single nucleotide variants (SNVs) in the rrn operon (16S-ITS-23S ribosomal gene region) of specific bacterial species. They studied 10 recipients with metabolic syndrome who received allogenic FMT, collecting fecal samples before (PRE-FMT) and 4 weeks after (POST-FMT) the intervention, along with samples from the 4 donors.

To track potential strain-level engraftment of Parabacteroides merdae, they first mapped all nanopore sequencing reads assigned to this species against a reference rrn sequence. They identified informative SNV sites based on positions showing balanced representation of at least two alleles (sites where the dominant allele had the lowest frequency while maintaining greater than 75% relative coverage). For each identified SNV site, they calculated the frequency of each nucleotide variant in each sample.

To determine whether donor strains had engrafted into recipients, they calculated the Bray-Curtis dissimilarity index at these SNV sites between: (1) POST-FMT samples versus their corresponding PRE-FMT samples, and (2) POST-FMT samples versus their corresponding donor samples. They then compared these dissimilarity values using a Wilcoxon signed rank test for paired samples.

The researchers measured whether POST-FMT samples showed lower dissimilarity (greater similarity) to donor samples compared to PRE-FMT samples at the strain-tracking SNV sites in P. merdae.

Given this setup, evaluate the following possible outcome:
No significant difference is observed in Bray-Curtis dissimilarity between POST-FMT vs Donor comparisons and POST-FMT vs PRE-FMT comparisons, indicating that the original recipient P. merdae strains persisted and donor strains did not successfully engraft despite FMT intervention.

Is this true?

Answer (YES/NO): NO